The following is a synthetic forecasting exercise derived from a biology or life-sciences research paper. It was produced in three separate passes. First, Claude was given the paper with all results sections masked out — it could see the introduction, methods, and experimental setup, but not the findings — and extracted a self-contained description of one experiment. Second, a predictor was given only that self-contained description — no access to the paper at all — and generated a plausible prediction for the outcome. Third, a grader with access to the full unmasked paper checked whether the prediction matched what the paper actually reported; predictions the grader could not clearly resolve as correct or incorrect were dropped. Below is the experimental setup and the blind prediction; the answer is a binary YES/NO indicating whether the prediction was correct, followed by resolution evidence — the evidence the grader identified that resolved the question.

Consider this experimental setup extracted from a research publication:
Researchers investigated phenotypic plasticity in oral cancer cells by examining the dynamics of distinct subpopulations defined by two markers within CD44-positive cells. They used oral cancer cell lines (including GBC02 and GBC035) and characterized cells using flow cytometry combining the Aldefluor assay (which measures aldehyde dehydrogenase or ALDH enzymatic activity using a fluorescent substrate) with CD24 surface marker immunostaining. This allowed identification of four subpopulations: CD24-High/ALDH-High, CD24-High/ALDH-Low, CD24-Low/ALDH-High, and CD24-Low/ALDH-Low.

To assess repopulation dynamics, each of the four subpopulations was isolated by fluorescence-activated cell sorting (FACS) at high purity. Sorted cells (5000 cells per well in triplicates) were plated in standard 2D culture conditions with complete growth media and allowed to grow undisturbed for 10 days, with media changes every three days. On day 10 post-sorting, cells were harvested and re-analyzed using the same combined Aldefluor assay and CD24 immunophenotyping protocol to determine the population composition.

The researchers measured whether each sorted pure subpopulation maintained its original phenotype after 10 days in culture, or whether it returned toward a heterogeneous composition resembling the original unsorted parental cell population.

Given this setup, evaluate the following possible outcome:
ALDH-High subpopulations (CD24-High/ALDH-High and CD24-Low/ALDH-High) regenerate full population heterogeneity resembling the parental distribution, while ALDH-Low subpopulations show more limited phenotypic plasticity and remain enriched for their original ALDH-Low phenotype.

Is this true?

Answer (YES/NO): NO